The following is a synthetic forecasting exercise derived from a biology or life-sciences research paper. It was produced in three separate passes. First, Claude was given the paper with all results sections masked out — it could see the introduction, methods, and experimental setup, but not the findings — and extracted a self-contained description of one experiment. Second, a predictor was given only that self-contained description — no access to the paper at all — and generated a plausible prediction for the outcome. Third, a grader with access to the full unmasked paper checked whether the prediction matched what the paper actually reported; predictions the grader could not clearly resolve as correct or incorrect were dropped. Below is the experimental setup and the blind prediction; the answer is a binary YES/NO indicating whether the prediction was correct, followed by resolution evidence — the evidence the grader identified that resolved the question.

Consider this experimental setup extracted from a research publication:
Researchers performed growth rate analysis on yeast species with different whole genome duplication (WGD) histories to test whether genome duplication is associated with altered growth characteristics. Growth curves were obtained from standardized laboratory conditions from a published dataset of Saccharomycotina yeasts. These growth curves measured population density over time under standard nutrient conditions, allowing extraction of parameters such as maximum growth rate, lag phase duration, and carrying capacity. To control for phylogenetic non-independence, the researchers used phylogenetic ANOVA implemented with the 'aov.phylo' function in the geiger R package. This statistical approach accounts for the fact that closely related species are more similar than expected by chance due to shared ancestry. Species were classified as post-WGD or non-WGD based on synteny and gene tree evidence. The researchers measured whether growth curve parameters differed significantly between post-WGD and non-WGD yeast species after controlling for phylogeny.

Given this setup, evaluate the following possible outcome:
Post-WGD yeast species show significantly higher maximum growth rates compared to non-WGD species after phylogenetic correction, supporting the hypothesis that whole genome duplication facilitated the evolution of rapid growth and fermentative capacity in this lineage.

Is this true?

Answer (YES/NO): NO